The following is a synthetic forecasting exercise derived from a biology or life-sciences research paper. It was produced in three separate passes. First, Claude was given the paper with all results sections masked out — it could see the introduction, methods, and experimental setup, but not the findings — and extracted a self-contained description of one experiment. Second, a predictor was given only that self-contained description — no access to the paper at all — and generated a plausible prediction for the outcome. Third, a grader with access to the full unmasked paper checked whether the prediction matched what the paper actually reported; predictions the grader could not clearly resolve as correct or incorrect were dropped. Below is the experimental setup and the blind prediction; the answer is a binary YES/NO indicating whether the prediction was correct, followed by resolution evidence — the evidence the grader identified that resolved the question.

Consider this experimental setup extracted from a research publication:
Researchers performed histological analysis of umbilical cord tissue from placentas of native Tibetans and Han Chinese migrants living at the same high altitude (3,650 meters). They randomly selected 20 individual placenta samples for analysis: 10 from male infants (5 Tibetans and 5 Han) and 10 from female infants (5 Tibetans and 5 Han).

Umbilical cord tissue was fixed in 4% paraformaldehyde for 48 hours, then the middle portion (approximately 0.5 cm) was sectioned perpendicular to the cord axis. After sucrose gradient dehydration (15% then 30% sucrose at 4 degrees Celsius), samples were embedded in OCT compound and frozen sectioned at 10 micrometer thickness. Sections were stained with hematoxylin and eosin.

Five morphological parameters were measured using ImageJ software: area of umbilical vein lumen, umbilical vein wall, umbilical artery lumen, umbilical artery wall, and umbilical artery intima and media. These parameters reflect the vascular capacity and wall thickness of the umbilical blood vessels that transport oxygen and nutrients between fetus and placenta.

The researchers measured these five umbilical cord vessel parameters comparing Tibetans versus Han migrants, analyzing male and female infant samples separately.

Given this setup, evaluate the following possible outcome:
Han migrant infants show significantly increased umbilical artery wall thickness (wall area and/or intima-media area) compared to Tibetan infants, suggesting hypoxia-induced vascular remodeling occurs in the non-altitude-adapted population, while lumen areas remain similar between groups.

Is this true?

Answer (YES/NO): NO